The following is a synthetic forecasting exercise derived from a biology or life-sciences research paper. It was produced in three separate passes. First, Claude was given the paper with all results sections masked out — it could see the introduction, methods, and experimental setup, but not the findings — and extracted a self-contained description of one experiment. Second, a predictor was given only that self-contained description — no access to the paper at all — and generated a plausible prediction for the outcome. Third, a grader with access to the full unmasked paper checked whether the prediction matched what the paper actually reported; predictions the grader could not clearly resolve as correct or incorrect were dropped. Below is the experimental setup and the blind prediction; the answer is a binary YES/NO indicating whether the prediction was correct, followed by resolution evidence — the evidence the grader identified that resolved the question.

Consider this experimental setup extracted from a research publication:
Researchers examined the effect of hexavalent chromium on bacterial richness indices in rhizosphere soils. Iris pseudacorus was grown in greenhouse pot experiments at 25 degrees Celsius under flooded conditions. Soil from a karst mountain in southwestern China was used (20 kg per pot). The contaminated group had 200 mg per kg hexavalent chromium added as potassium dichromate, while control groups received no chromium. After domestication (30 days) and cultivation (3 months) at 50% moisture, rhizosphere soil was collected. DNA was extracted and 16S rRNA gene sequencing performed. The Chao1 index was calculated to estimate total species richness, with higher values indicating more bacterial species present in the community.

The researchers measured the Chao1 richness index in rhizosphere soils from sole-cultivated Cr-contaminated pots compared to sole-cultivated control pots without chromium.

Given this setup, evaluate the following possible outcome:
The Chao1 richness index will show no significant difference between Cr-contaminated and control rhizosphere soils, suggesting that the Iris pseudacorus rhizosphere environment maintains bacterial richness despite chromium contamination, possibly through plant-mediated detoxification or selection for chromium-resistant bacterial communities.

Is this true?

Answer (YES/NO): NO